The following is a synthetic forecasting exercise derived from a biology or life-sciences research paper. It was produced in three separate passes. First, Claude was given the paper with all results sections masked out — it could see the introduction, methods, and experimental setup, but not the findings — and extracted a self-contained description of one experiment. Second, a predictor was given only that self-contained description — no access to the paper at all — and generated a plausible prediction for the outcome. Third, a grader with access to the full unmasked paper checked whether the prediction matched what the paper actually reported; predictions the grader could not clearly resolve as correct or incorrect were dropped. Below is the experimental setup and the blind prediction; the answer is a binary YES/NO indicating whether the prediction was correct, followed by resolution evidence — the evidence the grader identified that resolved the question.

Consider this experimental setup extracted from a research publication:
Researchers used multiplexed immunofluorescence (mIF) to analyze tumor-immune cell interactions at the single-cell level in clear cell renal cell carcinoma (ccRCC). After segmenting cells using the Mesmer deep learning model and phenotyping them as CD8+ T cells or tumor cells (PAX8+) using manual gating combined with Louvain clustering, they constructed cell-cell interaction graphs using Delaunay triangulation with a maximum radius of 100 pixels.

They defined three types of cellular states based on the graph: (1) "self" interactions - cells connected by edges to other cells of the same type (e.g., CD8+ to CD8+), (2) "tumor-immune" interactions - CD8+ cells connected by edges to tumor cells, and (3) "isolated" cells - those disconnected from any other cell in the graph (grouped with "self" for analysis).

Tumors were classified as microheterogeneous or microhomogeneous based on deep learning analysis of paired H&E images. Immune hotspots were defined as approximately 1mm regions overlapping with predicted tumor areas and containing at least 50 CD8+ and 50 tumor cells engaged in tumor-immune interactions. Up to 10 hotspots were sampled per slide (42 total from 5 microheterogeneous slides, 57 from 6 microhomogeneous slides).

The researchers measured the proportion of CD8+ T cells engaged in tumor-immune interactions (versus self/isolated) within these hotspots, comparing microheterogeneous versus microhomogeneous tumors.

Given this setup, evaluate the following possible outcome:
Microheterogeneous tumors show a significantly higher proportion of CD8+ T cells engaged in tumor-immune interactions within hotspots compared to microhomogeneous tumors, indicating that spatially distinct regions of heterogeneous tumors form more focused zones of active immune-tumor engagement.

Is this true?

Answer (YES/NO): NO